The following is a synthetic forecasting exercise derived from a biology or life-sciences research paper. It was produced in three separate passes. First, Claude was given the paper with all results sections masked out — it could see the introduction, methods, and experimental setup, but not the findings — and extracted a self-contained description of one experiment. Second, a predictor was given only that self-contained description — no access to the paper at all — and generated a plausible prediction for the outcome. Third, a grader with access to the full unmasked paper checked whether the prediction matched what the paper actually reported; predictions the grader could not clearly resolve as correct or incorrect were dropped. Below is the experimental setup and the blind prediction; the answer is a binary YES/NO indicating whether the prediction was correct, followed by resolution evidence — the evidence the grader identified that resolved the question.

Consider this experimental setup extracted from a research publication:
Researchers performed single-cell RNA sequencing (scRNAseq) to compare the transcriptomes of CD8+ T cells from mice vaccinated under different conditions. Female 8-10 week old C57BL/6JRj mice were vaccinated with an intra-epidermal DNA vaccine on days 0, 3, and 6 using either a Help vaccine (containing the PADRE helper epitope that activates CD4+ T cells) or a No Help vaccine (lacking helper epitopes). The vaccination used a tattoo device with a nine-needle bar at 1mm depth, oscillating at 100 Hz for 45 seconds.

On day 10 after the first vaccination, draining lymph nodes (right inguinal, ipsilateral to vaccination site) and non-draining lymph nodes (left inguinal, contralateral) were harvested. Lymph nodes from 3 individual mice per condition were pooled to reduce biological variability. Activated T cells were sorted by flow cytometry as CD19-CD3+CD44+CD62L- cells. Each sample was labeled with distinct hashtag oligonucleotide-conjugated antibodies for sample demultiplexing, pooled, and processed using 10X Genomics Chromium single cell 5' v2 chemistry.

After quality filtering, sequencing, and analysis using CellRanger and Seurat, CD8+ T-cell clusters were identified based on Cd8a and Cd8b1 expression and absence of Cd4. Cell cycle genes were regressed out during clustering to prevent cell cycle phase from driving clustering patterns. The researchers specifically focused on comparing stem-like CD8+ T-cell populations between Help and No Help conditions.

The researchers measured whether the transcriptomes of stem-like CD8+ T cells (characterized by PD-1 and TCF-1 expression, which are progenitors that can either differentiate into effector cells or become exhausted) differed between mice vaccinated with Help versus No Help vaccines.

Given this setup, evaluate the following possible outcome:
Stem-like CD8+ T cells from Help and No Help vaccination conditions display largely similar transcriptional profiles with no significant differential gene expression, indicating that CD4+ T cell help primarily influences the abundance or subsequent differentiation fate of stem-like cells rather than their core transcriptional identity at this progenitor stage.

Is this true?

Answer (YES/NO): YES